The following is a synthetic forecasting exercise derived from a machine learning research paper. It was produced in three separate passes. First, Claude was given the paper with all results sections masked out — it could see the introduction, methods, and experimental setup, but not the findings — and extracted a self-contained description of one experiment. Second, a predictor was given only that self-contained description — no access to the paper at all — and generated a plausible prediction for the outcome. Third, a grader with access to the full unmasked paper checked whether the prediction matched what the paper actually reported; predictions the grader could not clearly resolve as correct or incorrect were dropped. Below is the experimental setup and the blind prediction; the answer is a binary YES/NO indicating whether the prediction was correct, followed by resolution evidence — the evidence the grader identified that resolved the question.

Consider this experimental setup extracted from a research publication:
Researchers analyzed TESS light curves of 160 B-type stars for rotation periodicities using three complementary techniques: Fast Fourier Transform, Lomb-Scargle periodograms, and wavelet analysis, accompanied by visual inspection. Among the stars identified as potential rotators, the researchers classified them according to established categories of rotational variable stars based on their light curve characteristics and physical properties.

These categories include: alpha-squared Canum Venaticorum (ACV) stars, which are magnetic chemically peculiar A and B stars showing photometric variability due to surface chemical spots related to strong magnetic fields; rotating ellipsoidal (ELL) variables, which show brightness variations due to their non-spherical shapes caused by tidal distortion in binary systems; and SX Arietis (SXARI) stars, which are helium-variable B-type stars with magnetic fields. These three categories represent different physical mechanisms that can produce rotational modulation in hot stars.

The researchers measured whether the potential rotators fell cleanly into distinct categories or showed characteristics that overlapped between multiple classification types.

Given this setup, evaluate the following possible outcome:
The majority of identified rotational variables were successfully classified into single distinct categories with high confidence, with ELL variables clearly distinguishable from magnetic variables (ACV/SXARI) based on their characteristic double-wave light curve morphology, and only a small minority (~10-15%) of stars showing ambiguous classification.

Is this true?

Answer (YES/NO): NO